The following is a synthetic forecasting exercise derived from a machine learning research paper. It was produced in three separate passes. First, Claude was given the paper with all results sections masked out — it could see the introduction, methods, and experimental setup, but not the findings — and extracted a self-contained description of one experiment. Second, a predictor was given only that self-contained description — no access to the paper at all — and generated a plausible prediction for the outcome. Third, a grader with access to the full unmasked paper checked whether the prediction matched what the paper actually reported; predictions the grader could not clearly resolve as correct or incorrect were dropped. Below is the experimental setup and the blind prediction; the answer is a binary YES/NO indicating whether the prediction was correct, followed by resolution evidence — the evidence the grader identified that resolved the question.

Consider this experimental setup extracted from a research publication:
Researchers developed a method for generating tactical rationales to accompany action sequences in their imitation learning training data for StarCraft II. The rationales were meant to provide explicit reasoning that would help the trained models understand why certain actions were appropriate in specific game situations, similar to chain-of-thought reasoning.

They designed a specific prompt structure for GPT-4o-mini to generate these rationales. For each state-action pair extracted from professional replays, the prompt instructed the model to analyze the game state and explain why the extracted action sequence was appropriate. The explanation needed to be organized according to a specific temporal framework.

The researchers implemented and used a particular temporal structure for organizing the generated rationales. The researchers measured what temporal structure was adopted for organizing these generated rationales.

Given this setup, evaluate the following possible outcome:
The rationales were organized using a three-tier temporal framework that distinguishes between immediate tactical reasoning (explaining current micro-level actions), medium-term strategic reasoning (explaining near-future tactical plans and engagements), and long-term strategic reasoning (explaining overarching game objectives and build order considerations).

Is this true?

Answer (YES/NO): YES